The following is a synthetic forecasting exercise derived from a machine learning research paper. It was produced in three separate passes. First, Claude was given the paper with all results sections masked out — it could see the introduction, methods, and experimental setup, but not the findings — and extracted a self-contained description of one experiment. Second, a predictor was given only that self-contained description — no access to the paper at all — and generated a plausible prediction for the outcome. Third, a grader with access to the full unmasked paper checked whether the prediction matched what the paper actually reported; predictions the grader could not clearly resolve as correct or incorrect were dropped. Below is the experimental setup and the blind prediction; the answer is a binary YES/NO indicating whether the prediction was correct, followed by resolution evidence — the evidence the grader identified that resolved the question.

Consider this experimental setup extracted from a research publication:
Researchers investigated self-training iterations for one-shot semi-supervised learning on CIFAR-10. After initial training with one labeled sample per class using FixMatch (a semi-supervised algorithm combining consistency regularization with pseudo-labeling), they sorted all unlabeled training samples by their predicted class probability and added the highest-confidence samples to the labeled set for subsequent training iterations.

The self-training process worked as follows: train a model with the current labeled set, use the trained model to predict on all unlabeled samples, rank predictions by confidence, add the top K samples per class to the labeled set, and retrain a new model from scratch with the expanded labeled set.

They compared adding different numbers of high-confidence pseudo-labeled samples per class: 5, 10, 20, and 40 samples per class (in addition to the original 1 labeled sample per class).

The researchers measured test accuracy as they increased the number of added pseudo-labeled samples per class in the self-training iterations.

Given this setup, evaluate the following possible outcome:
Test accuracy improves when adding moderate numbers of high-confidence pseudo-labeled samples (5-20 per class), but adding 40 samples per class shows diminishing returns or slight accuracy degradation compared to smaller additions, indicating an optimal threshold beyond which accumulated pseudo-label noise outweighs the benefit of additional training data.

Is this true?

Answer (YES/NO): NO